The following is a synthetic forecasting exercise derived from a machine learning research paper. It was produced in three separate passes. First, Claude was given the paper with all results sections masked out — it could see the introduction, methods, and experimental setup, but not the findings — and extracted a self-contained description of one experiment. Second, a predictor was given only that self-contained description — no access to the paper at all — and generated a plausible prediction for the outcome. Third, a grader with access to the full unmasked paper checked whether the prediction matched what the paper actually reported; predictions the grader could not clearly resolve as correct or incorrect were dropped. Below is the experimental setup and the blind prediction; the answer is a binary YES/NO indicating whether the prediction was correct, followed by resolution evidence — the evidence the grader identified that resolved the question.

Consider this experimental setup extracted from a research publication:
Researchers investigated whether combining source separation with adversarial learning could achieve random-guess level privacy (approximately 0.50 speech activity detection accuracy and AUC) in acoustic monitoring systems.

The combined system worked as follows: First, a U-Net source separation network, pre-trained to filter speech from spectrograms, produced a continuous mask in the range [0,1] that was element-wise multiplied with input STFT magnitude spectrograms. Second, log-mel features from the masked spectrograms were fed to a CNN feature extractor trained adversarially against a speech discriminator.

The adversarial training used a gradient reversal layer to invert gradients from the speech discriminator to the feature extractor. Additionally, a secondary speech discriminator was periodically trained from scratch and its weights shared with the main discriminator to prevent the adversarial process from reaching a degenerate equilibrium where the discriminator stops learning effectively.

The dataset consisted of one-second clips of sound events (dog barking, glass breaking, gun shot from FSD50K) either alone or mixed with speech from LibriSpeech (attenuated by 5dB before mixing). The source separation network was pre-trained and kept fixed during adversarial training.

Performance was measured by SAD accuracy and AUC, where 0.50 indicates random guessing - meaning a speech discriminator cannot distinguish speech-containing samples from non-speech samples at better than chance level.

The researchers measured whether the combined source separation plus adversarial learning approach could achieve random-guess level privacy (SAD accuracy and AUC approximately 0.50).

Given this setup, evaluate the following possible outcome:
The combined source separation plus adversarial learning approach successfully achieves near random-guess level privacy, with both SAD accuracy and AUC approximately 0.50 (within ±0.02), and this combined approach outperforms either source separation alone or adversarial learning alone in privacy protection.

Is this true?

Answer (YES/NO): YES